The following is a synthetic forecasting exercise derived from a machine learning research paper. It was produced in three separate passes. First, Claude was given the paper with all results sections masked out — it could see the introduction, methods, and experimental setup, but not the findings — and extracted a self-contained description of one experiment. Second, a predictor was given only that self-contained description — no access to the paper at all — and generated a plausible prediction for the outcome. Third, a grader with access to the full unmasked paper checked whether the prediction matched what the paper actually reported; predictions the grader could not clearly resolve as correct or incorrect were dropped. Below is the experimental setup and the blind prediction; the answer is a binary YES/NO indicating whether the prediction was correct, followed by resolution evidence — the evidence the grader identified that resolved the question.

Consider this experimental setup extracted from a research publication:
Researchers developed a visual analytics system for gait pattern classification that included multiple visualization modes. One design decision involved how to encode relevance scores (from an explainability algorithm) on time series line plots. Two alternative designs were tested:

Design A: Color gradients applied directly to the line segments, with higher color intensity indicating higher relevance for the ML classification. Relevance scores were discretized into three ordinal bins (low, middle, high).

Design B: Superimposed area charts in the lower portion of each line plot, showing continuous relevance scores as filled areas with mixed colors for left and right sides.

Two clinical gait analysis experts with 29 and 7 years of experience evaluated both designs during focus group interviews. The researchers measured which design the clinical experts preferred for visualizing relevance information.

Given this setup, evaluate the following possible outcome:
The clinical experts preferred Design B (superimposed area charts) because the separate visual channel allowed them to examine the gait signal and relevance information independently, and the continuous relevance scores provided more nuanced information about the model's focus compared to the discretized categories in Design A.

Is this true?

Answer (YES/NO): NO